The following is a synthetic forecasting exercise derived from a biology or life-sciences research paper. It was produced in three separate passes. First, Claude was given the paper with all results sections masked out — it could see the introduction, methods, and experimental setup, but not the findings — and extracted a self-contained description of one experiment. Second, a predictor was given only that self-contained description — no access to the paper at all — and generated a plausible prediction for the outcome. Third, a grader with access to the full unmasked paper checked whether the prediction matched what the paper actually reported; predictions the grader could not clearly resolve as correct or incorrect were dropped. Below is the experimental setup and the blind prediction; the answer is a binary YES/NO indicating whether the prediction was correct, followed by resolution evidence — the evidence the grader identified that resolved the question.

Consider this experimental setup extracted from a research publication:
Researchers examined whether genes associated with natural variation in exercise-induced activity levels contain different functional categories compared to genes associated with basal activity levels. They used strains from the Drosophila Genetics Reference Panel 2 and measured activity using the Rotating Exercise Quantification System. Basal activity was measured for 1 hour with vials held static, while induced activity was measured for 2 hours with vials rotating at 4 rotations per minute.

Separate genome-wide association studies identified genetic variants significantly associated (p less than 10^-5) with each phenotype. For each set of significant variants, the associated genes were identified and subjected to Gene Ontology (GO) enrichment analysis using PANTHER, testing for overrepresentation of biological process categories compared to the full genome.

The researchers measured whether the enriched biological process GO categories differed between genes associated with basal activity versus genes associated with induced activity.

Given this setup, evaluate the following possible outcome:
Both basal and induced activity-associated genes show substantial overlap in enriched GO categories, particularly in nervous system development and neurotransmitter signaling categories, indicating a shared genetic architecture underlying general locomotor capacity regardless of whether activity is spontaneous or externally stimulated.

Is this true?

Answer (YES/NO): NO